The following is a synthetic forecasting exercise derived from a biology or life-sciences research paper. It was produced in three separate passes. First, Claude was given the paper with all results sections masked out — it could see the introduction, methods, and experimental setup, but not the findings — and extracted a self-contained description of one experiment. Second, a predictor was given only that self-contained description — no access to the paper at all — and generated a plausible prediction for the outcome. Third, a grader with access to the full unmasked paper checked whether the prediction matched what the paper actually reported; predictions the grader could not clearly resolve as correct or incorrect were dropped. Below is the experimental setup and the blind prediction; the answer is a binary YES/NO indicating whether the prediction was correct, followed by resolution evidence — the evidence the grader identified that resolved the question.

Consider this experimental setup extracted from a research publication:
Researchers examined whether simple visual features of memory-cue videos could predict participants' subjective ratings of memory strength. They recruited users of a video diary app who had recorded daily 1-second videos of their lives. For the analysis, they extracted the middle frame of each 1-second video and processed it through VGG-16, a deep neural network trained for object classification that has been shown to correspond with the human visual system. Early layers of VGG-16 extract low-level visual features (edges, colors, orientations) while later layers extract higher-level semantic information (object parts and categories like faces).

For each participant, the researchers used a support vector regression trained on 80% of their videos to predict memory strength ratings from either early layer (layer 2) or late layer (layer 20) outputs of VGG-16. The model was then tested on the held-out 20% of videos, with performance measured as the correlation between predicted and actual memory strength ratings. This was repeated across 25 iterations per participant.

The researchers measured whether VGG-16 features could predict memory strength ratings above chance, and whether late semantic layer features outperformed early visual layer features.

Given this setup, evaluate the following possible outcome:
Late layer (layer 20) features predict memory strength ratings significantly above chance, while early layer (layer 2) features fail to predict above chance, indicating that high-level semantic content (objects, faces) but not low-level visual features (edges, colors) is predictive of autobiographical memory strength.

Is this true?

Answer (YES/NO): NO